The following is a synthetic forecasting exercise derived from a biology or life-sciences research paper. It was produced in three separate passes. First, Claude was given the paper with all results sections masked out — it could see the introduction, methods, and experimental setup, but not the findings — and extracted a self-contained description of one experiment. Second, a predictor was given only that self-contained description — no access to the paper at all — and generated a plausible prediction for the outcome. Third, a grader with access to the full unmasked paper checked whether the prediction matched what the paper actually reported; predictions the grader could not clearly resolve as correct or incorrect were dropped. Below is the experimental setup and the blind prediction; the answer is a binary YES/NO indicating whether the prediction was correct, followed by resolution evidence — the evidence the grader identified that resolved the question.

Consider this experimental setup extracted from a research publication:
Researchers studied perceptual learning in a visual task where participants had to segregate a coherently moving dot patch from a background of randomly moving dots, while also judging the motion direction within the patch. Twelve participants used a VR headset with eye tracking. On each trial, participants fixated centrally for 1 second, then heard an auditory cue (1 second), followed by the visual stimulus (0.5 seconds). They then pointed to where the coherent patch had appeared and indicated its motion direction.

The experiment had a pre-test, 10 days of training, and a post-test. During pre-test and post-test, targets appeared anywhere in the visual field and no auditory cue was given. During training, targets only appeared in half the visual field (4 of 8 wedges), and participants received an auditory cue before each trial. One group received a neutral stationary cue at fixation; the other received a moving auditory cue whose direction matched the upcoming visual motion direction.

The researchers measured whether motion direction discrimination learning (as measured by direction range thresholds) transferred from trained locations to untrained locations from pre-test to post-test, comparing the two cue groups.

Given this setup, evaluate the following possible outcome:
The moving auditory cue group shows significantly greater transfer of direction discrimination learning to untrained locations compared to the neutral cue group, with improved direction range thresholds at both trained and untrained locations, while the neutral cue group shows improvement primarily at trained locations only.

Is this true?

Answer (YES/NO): NO